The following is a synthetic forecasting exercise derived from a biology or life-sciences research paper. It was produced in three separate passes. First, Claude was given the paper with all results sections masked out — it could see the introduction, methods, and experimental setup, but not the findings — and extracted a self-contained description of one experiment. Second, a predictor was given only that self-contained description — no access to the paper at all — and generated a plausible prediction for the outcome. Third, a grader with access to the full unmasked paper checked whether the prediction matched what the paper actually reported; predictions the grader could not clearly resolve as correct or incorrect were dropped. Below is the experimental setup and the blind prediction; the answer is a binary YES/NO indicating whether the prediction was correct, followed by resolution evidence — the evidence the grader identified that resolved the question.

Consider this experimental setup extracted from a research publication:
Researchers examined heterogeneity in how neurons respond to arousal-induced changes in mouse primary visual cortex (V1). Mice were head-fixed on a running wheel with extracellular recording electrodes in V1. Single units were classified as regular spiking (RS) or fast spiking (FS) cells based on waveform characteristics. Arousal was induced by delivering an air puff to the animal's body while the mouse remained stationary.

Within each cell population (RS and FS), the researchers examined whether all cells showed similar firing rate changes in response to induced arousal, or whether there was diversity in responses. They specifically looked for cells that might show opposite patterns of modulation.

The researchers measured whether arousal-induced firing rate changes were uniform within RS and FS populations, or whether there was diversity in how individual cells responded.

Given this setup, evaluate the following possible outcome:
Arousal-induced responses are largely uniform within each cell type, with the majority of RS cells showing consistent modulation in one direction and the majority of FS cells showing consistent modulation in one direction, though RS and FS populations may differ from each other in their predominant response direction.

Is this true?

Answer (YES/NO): YES